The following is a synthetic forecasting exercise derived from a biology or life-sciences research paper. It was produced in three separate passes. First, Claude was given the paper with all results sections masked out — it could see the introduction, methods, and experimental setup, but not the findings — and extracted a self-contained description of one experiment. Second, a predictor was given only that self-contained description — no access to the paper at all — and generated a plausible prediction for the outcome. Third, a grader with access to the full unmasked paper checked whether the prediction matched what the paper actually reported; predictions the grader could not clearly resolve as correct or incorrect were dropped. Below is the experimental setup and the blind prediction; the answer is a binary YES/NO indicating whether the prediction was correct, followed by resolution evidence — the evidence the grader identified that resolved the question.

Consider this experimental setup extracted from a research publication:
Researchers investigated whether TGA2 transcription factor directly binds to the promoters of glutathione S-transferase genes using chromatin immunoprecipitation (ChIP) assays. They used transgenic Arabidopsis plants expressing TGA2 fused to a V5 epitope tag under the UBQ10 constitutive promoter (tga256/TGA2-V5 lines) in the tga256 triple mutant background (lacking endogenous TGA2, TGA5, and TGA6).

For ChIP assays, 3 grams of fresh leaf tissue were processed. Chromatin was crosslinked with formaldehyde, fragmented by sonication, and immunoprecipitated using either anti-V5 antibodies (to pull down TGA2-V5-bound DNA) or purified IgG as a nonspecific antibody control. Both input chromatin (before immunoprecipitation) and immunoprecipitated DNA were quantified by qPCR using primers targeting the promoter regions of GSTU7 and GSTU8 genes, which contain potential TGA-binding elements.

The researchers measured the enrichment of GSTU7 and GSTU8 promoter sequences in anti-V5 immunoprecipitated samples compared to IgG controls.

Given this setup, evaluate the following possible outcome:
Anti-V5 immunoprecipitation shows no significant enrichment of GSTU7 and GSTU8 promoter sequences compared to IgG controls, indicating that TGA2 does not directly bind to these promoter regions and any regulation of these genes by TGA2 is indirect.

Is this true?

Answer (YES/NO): NO